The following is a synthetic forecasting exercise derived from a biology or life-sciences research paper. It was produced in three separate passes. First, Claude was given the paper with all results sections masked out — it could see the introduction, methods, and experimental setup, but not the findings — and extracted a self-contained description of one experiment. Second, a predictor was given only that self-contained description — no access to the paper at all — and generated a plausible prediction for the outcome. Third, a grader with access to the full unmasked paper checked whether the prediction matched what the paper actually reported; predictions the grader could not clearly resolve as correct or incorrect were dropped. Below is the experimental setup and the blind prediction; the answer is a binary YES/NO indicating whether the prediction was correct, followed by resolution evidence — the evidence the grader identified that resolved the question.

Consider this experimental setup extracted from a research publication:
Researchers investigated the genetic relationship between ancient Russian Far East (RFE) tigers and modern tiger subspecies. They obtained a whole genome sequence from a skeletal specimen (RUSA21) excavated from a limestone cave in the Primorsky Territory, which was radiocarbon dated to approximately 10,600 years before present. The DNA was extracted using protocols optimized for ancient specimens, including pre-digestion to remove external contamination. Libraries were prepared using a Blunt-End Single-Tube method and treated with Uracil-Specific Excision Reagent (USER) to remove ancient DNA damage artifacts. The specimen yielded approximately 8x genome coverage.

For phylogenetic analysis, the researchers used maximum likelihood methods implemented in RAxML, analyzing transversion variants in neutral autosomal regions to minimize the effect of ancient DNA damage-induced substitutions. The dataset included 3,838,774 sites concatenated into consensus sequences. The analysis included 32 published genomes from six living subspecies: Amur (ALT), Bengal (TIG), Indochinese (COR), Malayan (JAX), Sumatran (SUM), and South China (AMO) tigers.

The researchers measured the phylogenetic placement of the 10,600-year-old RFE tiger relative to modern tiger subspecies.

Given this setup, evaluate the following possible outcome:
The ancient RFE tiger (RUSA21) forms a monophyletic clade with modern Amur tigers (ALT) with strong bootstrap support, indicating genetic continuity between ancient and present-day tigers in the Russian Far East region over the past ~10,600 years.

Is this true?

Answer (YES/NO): NO